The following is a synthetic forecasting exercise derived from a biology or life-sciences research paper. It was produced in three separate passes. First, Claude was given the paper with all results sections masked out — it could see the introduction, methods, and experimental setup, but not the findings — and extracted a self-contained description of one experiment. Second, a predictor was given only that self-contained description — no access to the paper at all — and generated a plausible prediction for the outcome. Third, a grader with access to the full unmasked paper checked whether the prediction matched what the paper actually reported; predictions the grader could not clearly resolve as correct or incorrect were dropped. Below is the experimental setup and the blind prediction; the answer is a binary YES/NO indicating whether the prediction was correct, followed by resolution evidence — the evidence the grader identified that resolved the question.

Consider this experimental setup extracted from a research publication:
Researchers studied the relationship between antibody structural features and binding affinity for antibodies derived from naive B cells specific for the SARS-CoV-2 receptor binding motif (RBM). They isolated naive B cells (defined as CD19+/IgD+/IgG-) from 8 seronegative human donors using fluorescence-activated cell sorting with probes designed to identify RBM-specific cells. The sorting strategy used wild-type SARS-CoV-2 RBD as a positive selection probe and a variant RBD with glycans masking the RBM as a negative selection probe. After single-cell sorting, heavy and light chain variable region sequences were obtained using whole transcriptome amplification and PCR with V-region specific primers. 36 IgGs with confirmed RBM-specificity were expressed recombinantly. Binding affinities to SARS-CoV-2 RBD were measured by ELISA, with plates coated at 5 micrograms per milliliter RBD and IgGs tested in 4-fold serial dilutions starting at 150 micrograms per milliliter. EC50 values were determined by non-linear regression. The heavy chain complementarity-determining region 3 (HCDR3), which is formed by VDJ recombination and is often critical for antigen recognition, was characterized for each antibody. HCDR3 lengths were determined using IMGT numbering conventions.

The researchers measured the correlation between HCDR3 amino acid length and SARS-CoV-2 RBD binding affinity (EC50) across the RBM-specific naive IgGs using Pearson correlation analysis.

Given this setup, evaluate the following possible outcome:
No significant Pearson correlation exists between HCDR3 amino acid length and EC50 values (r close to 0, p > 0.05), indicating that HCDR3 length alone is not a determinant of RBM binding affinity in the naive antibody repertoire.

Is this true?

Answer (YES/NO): YES